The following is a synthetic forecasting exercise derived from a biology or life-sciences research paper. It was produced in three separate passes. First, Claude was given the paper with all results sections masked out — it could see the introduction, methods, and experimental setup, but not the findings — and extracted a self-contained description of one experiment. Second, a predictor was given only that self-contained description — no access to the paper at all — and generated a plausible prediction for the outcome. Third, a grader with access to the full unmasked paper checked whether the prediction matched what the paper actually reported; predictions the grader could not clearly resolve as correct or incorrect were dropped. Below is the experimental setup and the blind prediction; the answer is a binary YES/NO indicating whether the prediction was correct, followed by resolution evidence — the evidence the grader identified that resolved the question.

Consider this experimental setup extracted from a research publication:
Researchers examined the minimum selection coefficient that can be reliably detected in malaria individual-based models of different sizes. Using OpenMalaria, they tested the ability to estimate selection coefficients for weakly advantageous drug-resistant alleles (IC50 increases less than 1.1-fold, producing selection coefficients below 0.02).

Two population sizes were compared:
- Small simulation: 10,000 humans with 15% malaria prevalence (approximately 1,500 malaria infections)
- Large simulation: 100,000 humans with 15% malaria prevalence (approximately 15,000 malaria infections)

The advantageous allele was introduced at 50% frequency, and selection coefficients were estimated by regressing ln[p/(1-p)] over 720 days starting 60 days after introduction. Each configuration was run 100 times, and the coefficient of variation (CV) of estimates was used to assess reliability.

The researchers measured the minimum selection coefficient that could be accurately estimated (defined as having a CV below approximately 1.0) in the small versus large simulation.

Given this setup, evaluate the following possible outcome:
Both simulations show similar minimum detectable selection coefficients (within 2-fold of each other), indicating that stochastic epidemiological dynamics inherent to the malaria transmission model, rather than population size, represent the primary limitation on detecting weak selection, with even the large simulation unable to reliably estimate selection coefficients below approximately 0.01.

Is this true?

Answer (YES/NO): NO